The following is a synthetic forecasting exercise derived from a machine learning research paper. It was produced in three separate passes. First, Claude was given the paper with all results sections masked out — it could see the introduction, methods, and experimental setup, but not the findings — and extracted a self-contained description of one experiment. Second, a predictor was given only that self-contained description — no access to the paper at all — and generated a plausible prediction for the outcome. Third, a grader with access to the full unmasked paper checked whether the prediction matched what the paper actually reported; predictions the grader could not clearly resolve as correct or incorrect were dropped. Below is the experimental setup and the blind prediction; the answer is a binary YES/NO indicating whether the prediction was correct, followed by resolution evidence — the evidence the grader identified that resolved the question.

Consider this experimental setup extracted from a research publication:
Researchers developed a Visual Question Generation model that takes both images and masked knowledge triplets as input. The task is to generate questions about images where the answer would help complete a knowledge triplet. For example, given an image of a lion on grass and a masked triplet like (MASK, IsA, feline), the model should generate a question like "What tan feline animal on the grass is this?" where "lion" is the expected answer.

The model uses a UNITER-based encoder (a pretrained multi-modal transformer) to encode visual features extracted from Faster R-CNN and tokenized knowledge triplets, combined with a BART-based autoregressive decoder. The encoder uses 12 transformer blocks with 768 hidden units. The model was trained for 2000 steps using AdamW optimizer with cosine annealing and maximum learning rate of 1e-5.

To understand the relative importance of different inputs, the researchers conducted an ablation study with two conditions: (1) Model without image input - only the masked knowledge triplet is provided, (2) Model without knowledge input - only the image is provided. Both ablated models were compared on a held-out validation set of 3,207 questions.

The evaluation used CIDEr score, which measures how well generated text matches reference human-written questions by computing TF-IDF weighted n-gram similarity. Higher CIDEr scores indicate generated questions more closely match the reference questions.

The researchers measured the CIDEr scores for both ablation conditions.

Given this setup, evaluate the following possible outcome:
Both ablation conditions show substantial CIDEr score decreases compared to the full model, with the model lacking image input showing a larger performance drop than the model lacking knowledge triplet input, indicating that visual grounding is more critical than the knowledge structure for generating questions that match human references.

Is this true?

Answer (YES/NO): NO